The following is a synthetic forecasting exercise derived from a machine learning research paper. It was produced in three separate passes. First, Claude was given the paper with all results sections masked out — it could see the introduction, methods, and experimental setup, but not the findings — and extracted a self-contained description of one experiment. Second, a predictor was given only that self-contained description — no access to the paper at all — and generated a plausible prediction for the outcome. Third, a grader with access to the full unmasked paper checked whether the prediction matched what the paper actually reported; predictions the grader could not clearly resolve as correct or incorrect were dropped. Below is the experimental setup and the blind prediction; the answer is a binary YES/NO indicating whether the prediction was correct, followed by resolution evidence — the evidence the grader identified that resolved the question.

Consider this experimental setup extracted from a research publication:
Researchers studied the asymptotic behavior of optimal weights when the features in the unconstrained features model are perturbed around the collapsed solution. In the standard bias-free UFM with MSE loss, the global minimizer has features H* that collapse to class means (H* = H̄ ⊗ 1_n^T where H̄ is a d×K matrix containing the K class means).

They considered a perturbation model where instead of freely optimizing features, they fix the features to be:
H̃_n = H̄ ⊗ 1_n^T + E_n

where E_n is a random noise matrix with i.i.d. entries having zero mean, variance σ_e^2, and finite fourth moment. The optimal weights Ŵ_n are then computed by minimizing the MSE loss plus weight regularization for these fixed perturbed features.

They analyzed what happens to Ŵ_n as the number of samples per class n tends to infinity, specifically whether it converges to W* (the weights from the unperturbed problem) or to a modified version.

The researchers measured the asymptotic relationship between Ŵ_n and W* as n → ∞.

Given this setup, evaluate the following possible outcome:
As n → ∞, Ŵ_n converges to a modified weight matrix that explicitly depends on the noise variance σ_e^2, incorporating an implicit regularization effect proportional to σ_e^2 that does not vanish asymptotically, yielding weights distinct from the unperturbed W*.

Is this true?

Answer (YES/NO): NO